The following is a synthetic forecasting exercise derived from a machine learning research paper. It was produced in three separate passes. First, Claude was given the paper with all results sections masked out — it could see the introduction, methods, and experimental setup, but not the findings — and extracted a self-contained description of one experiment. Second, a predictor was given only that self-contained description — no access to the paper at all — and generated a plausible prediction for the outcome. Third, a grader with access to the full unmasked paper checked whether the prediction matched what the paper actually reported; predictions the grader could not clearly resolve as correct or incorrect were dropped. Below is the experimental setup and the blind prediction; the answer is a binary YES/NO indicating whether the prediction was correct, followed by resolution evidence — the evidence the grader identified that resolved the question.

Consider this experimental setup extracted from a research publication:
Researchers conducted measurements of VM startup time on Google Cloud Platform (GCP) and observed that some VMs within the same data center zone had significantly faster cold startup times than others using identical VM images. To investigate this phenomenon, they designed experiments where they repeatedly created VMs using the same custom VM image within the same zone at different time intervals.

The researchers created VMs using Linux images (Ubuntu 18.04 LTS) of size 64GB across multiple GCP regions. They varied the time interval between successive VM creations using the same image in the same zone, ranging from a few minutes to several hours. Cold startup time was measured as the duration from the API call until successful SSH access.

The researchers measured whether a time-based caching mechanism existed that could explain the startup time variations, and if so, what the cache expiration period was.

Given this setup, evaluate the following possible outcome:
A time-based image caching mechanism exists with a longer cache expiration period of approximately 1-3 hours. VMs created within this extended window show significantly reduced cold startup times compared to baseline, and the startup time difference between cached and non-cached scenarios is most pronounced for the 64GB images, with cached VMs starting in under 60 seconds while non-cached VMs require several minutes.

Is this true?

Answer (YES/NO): NO